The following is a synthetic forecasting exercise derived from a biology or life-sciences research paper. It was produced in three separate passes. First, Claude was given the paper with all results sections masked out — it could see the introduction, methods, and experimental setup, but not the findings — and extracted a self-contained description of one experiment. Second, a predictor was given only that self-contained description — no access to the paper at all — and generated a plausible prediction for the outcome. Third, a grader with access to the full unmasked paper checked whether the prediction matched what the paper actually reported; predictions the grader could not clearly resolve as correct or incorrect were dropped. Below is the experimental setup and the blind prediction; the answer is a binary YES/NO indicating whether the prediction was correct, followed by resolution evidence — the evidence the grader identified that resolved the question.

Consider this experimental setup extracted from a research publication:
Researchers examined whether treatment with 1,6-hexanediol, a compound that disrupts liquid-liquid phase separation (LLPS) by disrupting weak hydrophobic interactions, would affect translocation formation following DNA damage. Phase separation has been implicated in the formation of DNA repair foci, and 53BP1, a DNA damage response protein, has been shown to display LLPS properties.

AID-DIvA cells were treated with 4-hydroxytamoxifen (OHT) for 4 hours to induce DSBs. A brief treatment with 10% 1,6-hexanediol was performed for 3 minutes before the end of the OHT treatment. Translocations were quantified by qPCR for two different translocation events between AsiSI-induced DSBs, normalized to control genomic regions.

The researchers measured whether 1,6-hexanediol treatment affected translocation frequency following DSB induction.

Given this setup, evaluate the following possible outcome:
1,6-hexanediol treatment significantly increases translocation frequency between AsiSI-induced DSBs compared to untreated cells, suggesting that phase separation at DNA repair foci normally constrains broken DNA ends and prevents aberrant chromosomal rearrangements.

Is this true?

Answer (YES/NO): NO